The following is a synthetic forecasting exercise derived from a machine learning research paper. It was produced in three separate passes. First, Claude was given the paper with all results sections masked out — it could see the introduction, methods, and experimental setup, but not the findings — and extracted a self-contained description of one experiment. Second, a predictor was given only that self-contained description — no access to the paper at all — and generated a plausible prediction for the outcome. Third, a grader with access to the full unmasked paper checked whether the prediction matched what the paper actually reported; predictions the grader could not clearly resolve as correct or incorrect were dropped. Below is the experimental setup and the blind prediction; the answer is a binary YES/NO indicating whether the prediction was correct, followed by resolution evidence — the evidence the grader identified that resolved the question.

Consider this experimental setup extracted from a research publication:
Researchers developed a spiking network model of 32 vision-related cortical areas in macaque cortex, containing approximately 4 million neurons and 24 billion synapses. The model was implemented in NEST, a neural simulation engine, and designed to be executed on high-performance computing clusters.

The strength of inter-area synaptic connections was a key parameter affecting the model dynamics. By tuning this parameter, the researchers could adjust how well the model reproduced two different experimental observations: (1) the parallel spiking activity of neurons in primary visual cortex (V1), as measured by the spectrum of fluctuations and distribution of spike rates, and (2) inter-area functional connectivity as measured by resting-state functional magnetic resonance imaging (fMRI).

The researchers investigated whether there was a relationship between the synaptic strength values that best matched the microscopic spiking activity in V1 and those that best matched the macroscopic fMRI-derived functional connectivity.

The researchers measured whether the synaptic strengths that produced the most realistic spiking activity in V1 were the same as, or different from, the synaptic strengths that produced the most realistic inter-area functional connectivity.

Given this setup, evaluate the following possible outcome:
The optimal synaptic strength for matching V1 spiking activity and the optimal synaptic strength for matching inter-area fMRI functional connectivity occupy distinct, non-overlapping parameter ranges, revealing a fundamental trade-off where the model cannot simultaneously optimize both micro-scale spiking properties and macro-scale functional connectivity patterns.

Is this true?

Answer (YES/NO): NO